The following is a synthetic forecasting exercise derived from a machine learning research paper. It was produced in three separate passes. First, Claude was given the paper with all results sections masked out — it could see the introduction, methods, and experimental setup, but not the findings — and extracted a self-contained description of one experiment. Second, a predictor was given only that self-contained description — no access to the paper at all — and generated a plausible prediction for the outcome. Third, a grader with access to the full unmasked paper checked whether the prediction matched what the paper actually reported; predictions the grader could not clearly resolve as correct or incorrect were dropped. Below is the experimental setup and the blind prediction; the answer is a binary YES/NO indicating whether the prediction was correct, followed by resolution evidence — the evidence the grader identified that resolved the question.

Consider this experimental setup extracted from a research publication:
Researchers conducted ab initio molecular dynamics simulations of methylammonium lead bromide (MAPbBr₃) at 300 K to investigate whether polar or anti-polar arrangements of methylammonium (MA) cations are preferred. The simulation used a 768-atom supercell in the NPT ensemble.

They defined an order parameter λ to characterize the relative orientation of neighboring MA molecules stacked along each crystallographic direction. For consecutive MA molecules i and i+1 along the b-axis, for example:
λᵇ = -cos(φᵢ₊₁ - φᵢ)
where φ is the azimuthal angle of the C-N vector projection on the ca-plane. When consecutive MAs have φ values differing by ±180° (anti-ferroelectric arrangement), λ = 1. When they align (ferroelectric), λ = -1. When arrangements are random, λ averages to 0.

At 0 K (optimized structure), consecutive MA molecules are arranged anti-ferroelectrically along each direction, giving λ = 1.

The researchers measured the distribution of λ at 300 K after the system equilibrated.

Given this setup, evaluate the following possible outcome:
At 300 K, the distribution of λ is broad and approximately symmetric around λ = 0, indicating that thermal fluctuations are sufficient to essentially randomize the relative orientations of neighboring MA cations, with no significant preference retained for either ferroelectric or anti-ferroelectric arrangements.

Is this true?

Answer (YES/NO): YES